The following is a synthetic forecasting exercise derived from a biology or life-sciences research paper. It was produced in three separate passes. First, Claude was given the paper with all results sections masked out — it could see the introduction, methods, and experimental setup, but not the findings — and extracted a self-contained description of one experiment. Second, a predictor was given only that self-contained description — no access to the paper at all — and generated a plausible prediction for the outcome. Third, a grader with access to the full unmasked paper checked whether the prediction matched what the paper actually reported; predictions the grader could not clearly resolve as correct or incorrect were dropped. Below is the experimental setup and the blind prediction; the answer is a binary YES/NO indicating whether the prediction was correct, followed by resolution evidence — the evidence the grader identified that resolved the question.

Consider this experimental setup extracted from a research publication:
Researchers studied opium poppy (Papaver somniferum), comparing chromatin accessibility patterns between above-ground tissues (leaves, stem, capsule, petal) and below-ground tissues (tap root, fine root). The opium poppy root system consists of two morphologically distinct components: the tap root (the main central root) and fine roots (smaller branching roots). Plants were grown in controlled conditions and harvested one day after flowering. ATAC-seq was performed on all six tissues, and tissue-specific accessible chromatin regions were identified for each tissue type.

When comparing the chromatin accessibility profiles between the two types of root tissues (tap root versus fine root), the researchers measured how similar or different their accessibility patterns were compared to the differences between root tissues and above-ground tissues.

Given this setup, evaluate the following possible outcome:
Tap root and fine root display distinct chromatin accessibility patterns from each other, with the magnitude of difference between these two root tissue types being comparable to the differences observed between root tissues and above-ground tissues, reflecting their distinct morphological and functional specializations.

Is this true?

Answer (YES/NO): NO